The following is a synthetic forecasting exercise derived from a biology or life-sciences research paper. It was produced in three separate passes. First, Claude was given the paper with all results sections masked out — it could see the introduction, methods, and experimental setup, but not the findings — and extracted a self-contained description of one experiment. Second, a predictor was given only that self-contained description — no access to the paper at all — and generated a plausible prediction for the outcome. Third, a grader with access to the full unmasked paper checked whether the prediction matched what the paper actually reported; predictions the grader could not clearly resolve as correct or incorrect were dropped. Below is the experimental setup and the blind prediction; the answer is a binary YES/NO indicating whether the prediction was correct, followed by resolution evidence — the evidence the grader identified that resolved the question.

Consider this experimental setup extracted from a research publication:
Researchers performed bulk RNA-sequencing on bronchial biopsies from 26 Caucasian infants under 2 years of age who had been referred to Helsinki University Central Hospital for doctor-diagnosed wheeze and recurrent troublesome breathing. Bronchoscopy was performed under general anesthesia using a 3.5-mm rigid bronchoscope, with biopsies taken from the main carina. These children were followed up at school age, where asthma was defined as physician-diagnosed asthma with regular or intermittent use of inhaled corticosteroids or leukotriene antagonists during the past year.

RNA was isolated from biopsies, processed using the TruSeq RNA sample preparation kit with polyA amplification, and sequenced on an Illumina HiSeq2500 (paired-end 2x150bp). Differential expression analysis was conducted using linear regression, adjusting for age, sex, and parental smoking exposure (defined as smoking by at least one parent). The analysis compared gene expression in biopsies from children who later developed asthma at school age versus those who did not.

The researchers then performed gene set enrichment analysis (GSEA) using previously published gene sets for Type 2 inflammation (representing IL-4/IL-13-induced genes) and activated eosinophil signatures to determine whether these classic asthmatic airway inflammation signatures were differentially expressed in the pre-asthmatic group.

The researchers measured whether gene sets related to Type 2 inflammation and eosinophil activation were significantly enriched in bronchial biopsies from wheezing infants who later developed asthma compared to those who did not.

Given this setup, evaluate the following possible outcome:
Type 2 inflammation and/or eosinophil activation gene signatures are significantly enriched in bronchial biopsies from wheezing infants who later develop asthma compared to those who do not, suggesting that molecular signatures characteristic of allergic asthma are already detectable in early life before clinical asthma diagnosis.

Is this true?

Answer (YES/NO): NO